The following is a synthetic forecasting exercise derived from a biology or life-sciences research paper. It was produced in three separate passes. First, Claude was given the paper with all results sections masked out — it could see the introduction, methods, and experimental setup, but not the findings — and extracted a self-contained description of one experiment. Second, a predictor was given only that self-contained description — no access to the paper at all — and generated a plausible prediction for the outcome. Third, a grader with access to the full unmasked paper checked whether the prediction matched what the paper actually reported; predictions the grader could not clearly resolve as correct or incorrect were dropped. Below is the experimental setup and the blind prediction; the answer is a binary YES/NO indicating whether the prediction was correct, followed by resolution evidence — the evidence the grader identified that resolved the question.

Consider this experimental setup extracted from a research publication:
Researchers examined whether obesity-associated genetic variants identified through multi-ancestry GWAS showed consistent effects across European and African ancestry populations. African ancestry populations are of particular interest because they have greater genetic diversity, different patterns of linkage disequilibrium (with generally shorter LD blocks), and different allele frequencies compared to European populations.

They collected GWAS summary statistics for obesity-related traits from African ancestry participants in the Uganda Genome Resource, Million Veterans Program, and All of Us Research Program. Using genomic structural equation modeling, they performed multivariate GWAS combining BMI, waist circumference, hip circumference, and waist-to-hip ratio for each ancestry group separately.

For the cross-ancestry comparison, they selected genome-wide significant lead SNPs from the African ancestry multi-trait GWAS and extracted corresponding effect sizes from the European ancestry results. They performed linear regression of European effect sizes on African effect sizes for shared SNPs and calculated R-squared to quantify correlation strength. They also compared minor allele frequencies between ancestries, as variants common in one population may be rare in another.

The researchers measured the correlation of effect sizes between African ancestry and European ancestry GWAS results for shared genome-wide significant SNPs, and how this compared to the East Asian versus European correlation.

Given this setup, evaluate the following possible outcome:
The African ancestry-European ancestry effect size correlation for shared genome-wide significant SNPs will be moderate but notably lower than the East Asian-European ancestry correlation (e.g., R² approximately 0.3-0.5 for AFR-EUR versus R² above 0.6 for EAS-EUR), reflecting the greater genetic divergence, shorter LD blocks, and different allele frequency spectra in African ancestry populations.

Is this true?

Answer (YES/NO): NO